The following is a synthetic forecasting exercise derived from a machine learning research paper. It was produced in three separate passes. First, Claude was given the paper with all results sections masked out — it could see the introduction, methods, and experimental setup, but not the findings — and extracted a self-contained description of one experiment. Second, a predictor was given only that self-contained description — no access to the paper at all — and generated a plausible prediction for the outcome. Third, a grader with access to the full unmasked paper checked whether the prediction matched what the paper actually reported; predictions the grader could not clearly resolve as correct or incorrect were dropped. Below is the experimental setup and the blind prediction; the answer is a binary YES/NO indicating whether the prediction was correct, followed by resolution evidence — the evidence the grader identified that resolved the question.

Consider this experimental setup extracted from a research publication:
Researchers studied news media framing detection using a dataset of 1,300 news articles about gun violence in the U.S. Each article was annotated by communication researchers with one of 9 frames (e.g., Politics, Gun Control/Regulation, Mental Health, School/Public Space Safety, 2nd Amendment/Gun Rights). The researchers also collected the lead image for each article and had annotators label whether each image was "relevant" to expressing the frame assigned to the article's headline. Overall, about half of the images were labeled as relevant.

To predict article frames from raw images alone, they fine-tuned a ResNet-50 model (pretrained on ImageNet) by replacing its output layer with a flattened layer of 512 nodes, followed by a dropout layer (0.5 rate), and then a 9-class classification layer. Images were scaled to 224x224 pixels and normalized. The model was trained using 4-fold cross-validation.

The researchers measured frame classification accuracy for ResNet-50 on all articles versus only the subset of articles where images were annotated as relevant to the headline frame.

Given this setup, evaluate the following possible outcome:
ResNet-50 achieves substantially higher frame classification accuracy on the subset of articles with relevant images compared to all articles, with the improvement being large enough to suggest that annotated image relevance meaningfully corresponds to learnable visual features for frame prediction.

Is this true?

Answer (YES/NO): YES